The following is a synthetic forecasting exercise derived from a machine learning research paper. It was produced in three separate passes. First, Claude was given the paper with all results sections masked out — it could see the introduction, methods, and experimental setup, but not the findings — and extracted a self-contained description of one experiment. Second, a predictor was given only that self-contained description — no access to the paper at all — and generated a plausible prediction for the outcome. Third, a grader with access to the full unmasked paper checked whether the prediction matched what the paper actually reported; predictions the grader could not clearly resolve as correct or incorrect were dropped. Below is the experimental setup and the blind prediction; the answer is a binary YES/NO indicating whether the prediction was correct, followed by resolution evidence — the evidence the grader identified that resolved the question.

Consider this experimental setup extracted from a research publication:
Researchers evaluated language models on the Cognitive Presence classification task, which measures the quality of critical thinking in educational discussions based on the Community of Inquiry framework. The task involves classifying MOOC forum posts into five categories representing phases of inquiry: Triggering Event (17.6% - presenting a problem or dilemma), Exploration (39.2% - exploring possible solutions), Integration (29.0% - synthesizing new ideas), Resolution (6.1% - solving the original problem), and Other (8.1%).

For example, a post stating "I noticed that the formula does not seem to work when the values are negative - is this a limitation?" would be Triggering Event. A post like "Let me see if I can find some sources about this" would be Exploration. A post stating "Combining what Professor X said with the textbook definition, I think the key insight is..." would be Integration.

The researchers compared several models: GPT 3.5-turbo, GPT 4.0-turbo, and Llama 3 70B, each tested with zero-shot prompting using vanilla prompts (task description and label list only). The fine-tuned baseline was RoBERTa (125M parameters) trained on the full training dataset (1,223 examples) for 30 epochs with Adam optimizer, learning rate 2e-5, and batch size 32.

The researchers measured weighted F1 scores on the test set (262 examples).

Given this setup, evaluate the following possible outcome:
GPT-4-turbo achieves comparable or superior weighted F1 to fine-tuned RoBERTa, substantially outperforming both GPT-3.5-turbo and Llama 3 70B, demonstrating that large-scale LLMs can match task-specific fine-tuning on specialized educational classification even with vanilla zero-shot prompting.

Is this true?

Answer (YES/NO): NO